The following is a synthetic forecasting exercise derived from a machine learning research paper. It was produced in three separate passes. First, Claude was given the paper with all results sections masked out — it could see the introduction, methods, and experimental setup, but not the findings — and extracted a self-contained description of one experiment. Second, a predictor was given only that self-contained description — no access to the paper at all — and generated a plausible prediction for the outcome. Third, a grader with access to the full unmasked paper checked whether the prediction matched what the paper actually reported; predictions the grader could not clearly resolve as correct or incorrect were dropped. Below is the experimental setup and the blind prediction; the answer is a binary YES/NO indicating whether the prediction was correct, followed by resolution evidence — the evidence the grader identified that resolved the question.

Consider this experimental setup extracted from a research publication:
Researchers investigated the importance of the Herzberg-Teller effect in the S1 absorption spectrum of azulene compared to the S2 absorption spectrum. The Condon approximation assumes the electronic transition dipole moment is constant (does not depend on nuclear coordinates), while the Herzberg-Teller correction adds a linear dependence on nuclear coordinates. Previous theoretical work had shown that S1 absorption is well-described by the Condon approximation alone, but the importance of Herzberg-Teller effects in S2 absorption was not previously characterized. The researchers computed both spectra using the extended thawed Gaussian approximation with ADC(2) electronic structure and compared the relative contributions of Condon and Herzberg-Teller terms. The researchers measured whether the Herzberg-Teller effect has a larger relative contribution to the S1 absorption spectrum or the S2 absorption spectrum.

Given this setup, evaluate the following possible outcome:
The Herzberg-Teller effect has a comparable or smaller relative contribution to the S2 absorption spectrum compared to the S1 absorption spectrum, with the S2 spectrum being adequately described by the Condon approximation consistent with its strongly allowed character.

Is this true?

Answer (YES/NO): NO